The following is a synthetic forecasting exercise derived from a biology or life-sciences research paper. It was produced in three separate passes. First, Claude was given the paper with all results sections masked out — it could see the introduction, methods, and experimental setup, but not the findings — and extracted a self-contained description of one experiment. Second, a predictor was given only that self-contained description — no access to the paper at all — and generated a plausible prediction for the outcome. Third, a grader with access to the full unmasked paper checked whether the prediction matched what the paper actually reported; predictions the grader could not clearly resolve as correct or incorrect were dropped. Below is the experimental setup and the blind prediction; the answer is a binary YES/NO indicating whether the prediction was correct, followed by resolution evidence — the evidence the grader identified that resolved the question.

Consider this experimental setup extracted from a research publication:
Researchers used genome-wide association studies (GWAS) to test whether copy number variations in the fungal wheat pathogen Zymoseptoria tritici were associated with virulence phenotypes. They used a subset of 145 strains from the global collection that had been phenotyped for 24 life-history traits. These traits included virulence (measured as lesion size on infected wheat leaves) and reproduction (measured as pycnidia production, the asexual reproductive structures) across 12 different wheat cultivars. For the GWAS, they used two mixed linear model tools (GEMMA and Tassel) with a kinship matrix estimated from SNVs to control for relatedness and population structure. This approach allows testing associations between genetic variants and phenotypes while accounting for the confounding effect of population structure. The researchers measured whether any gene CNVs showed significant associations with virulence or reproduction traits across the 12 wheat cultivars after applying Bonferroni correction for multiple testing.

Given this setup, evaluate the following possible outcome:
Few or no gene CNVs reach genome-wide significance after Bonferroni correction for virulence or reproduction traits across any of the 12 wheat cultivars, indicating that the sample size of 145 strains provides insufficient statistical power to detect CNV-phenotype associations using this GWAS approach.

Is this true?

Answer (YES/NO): YES